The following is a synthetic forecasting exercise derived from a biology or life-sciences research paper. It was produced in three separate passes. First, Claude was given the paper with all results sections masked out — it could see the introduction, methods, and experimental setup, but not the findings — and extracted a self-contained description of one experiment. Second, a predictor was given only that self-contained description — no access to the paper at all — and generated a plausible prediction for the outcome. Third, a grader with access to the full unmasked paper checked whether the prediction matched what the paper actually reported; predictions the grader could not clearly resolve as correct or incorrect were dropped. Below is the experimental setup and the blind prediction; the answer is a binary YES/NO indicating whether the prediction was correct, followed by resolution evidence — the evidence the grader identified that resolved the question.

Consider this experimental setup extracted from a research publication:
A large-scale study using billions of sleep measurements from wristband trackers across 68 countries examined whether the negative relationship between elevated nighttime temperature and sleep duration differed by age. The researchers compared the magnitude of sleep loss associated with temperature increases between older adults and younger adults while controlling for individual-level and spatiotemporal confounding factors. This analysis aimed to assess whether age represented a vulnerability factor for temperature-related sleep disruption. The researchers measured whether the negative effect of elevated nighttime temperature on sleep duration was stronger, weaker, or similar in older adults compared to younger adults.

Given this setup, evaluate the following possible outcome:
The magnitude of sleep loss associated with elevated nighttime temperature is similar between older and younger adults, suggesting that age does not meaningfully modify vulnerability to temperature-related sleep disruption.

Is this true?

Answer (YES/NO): NO